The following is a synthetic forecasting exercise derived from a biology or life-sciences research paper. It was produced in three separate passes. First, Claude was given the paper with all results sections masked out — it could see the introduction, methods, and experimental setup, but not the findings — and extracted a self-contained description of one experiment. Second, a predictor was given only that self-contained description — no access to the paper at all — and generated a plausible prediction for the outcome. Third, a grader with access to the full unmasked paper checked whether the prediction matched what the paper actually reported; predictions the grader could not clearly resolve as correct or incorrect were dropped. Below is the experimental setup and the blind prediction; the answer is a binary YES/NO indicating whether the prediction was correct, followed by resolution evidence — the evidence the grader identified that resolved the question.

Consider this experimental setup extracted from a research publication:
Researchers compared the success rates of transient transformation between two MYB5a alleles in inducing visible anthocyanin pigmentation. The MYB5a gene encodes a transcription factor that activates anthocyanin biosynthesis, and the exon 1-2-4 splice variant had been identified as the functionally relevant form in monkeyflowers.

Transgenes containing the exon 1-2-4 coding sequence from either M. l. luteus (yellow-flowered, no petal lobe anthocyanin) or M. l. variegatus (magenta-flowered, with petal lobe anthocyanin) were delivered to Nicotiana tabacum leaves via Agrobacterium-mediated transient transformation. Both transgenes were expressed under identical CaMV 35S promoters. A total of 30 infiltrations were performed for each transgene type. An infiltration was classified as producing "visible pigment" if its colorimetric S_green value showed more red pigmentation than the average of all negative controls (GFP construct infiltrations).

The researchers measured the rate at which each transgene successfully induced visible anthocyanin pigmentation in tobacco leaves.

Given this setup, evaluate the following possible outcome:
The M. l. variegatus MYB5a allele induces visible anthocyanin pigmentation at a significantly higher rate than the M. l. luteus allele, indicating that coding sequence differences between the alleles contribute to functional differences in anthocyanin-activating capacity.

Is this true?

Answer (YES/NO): NO